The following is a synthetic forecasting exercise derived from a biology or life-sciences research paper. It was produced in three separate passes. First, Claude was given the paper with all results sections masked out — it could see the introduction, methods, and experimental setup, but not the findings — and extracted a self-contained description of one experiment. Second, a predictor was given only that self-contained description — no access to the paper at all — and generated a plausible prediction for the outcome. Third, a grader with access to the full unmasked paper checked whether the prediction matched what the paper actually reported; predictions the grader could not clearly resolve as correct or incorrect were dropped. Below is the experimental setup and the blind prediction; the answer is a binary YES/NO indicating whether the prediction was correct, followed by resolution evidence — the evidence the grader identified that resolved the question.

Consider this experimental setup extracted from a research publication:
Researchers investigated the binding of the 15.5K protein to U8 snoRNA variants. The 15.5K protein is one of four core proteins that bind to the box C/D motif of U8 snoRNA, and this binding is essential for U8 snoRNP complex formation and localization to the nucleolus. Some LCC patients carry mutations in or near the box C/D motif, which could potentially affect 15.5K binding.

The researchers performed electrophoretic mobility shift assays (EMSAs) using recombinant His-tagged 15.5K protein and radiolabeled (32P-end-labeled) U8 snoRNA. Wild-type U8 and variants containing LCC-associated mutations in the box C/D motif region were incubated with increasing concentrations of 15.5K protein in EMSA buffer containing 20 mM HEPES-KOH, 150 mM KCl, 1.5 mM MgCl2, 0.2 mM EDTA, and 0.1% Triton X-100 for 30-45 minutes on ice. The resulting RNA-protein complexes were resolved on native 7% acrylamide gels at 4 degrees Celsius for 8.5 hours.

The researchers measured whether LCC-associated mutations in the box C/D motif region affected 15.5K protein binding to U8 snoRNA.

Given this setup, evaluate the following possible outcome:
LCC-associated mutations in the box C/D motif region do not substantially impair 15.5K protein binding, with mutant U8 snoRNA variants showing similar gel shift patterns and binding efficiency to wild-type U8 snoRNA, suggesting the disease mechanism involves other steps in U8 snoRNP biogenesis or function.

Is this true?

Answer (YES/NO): NO